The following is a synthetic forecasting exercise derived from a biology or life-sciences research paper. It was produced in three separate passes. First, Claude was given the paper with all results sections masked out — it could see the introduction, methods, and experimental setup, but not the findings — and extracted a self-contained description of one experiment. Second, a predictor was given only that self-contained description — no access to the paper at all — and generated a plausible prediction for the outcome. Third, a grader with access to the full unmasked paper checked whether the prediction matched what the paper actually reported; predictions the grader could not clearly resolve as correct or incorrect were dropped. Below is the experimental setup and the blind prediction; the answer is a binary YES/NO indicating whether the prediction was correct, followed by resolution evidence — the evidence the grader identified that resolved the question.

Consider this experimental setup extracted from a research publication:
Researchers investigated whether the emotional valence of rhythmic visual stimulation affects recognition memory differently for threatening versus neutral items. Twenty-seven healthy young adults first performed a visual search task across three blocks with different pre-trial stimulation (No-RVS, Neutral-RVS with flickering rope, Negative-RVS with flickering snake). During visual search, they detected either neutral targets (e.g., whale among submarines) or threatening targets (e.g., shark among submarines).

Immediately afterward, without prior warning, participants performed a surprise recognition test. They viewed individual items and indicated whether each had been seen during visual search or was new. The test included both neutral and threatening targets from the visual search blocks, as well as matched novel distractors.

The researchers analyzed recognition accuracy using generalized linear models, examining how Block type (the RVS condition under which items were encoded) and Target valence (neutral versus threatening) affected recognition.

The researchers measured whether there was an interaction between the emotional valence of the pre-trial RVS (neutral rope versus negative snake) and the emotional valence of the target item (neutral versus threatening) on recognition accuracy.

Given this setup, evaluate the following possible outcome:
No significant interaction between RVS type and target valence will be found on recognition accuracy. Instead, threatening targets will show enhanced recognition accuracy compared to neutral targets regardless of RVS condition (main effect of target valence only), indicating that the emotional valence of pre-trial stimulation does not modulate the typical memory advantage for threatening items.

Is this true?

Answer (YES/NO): NO